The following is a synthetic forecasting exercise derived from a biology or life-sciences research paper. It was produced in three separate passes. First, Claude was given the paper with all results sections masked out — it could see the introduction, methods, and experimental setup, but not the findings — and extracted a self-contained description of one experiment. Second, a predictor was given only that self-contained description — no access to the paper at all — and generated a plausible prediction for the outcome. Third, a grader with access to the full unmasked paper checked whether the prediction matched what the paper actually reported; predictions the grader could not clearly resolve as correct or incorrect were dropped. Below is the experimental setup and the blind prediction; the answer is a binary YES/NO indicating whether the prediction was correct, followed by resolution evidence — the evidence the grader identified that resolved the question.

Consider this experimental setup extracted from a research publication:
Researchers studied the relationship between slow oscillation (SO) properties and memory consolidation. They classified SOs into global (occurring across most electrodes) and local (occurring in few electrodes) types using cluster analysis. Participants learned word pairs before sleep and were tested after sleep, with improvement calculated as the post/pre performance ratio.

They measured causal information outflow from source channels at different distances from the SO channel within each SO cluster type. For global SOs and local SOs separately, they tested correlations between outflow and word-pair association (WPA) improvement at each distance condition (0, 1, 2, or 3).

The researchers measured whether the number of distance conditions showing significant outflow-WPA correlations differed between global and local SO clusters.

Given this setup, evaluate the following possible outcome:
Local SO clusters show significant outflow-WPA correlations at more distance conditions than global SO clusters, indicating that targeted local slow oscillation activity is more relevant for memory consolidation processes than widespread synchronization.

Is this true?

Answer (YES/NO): NO